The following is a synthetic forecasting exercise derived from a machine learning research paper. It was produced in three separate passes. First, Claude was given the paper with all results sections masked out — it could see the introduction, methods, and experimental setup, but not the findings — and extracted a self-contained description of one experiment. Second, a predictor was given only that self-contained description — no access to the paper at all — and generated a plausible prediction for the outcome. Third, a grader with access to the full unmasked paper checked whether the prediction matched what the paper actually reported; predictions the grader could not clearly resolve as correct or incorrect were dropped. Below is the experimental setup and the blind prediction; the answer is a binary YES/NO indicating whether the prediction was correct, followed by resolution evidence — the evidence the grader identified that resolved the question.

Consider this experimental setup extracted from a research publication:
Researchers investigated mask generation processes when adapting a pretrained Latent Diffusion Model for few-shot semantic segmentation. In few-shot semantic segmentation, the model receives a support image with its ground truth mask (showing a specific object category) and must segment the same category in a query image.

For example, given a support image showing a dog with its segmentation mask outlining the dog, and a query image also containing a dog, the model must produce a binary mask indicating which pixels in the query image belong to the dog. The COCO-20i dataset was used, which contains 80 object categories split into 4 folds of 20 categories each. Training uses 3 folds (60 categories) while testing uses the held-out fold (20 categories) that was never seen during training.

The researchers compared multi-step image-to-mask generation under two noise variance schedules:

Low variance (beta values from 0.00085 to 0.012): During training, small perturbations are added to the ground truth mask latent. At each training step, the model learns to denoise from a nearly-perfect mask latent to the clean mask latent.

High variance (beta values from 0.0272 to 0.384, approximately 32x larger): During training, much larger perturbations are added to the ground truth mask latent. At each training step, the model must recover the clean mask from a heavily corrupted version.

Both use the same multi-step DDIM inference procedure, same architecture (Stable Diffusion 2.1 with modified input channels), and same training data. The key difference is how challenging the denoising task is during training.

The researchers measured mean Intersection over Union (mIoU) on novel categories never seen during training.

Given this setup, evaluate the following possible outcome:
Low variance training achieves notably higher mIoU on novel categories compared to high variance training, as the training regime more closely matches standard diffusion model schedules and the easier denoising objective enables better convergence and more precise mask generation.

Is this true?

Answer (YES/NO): NO